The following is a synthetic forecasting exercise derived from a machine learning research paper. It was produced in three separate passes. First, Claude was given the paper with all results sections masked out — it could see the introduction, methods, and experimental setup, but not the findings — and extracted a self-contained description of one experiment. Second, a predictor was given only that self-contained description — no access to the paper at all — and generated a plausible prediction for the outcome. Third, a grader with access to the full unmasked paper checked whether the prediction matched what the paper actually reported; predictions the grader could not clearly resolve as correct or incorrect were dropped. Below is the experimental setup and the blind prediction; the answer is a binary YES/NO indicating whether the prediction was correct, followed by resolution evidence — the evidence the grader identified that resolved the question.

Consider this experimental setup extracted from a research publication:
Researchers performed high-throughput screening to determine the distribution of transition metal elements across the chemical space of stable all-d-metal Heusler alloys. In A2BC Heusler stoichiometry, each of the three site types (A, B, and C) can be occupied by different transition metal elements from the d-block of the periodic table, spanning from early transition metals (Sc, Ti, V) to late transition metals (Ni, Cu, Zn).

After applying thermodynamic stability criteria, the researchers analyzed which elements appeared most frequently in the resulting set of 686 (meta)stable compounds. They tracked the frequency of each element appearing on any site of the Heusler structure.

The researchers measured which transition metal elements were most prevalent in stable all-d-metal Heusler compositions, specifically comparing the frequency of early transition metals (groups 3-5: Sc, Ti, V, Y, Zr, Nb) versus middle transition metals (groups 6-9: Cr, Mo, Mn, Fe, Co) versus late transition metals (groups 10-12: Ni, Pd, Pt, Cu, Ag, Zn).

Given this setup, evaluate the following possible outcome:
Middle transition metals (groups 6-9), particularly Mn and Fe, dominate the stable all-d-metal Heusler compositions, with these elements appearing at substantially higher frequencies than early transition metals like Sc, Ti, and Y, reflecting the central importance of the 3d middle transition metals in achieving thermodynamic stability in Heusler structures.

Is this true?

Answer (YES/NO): YES